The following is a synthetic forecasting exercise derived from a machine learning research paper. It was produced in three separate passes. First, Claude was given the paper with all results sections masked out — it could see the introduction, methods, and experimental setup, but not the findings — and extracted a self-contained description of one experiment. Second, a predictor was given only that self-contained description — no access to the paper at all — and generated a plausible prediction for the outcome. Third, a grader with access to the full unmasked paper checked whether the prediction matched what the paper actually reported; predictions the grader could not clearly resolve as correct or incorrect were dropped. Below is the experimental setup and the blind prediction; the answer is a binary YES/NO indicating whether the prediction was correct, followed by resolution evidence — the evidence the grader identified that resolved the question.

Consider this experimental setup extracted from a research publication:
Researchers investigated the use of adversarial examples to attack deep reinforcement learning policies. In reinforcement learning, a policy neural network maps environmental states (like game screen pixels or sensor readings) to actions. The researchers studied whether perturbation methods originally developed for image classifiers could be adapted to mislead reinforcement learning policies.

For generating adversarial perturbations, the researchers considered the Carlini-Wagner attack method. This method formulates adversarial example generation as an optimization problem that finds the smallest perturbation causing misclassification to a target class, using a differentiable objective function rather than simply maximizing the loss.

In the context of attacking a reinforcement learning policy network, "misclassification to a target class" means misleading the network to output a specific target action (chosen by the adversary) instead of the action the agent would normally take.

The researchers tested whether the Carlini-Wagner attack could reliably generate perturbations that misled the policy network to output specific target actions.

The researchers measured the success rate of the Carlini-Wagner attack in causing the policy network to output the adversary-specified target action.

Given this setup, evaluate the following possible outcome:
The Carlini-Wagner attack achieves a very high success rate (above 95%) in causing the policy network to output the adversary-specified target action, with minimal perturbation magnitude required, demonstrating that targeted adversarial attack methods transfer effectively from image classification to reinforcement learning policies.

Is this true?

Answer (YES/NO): YES